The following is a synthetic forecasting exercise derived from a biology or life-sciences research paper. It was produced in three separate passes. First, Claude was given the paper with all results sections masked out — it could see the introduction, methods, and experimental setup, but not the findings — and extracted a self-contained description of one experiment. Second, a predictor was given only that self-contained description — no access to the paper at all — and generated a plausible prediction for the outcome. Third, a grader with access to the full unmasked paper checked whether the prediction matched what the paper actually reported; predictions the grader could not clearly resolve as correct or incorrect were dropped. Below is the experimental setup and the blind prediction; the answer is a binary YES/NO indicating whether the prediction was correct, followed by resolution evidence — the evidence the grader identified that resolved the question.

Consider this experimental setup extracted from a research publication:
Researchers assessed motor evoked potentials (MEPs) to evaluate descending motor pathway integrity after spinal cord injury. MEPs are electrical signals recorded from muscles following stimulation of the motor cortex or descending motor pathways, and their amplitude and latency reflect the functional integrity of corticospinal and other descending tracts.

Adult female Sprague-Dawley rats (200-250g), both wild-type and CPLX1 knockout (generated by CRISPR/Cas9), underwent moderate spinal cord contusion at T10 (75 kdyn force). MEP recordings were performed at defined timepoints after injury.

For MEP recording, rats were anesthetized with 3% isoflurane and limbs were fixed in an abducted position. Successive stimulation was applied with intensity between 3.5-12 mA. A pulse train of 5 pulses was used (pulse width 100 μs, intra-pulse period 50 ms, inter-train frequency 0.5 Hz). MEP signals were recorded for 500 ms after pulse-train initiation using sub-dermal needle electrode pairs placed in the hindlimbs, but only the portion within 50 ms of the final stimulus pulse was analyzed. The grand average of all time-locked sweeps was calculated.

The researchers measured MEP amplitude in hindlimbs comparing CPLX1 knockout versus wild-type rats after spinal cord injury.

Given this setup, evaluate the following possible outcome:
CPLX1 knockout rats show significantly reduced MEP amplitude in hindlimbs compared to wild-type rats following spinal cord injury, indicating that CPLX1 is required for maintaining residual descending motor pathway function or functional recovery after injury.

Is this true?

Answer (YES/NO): NO